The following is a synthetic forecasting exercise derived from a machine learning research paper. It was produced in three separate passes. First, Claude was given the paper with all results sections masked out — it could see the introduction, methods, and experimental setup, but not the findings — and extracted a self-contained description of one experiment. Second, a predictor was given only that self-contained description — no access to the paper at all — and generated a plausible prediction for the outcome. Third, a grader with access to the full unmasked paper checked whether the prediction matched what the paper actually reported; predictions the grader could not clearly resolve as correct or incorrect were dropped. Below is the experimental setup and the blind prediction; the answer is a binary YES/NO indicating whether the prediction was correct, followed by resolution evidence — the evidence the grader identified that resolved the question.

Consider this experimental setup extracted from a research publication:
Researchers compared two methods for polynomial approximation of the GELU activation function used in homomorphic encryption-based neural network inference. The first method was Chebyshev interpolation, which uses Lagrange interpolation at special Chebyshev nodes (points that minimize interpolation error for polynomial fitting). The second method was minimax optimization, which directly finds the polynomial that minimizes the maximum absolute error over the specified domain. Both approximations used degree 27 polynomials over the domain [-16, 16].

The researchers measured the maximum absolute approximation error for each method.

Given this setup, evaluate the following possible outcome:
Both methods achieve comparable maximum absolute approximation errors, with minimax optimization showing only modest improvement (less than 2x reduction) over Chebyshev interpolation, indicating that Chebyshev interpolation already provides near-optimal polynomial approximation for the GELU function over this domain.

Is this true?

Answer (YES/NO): NO